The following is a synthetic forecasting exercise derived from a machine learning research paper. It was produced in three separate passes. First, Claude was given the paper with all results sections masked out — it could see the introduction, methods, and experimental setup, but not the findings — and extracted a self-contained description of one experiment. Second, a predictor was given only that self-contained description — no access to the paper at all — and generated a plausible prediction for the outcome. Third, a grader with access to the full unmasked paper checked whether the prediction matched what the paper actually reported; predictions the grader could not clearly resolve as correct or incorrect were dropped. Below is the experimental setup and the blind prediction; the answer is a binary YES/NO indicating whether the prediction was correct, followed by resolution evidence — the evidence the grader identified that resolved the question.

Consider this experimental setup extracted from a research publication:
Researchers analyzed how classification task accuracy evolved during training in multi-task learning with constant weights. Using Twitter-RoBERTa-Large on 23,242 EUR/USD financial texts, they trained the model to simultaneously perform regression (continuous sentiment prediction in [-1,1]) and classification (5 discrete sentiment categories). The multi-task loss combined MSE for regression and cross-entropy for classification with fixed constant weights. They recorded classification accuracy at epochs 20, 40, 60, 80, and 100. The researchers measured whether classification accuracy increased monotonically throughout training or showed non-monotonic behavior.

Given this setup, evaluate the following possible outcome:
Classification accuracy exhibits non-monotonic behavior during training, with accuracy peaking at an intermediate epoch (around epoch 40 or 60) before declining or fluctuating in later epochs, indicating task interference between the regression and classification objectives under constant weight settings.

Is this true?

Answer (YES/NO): NO